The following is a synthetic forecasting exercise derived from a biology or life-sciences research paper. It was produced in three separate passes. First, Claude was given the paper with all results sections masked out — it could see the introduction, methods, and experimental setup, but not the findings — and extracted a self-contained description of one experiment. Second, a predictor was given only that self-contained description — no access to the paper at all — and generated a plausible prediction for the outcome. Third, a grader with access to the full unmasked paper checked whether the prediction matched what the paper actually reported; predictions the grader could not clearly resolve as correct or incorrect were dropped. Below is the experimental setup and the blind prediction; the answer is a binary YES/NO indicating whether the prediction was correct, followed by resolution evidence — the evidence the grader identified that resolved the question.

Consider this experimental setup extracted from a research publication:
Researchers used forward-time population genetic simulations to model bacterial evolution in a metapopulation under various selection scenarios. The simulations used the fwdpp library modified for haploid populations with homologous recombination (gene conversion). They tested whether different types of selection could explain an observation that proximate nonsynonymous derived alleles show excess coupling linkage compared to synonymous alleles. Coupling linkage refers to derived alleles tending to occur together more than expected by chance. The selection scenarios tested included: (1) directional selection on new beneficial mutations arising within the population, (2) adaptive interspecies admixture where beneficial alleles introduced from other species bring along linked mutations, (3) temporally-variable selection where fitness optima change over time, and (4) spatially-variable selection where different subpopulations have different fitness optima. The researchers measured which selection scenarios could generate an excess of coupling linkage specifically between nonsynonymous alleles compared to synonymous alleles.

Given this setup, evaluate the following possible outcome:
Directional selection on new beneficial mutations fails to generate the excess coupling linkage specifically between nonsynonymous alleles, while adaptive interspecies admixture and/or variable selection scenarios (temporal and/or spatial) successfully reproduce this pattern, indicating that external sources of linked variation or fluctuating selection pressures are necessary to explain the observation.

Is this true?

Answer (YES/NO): YES